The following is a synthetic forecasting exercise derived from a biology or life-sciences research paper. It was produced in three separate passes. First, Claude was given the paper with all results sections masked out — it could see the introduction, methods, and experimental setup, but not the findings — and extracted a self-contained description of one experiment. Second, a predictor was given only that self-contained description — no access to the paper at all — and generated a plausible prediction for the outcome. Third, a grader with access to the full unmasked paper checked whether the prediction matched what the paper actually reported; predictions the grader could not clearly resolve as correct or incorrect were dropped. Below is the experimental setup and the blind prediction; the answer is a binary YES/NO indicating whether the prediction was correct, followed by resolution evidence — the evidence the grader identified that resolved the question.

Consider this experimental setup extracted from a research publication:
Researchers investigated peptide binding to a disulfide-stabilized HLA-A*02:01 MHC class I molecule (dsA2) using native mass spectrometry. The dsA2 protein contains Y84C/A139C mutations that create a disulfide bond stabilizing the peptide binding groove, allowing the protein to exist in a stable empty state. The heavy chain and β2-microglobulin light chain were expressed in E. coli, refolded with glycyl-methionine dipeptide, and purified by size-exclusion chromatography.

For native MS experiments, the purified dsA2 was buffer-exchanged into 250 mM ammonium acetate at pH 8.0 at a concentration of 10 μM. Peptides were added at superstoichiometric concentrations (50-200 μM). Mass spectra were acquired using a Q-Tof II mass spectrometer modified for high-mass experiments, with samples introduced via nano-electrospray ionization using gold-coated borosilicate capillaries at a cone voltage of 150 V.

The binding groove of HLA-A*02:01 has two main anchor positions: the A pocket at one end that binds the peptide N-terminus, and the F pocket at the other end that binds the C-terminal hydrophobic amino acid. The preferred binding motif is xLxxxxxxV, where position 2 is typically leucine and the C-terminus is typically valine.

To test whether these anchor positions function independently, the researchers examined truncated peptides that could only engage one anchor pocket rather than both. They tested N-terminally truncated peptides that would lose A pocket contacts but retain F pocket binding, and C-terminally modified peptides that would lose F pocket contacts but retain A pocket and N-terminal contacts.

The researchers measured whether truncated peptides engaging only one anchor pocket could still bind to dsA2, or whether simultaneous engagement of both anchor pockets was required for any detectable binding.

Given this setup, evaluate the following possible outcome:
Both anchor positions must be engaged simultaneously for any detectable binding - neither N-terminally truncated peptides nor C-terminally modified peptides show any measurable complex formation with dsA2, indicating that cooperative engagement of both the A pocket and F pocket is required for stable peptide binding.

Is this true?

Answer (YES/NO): NO